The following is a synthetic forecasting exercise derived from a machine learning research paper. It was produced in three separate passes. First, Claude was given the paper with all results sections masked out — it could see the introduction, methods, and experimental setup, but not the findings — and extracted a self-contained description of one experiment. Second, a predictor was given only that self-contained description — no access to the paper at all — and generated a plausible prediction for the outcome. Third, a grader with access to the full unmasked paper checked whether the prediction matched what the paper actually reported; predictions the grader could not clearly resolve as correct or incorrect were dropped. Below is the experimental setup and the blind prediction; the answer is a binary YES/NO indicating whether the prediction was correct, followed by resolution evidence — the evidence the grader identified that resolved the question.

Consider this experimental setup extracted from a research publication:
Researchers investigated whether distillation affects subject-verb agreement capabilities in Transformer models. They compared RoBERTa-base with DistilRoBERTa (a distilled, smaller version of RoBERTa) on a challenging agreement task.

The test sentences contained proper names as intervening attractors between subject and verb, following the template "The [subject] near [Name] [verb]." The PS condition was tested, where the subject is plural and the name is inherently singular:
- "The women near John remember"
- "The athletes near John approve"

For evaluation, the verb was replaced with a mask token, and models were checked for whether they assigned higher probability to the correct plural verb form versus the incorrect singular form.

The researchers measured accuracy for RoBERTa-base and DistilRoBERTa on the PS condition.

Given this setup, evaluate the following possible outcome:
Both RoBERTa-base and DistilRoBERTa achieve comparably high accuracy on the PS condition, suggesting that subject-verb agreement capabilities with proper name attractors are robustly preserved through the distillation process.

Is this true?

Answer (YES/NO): NO